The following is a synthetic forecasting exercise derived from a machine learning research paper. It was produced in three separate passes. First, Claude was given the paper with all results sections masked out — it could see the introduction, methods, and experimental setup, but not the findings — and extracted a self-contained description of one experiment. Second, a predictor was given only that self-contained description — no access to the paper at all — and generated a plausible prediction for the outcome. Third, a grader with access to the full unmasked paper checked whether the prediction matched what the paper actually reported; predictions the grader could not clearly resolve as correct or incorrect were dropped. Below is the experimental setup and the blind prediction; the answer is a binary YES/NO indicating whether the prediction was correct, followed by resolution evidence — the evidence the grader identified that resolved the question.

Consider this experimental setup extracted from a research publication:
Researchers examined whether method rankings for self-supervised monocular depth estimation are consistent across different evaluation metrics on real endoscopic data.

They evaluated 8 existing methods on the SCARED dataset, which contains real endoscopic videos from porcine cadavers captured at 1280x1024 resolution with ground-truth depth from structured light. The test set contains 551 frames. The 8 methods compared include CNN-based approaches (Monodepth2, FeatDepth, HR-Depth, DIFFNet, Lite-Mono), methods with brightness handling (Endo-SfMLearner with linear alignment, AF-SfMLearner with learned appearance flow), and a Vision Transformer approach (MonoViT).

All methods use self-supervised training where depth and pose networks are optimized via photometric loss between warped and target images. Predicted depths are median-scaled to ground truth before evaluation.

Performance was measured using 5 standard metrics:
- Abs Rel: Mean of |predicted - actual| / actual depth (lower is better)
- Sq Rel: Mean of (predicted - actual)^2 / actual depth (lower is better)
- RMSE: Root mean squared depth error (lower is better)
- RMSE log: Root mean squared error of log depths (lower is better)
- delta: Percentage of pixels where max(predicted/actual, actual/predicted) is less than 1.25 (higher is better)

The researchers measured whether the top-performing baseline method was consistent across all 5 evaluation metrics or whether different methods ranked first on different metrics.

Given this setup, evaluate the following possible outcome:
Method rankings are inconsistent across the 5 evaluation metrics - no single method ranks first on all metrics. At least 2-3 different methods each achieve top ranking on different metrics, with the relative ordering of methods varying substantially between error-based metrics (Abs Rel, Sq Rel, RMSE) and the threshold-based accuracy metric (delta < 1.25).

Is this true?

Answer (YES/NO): NO